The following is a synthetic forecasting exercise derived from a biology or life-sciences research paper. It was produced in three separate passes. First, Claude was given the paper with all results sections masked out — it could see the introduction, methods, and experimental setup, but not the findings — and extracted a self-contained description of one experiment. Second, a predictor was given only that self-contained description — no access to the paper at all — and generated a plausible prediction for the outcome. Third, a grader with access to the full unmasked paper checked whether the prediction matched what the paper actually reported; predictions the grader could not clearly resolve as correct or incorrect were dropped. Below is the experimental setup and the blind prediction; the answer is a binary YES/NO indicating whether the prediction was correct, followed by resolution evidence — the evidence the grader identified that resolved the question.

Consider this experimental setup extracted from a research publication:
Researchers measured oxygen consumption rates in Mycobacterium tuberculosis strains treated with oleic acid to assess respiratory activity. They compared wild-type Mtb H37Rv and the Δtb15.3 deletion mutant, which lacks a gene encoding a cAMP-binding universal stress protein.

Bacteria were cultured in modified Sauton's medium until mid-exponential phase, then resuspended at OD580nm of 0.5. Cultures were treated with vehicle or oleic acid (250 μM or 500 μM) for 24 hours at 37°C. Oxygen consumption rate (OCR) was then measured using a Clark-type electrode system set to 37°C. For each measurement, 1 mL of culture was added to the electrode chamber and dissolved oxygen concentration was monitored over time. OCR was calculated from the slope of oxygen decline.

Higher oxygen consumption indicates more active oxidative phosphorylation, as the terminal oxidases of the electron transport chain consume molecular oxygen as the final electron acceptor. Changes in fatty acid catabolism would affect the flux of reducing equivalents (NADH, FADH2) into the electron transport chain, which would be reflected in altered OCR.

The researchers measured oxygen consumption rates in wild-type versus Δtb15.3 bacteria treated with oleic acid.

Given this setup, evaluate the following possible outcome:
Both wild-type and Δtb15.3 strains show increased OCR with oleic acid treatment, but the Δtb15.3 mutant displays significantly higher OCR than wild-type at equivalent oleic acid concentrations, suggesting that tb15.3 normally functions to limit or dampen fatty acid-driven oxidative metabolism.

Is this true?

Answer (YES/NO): NO